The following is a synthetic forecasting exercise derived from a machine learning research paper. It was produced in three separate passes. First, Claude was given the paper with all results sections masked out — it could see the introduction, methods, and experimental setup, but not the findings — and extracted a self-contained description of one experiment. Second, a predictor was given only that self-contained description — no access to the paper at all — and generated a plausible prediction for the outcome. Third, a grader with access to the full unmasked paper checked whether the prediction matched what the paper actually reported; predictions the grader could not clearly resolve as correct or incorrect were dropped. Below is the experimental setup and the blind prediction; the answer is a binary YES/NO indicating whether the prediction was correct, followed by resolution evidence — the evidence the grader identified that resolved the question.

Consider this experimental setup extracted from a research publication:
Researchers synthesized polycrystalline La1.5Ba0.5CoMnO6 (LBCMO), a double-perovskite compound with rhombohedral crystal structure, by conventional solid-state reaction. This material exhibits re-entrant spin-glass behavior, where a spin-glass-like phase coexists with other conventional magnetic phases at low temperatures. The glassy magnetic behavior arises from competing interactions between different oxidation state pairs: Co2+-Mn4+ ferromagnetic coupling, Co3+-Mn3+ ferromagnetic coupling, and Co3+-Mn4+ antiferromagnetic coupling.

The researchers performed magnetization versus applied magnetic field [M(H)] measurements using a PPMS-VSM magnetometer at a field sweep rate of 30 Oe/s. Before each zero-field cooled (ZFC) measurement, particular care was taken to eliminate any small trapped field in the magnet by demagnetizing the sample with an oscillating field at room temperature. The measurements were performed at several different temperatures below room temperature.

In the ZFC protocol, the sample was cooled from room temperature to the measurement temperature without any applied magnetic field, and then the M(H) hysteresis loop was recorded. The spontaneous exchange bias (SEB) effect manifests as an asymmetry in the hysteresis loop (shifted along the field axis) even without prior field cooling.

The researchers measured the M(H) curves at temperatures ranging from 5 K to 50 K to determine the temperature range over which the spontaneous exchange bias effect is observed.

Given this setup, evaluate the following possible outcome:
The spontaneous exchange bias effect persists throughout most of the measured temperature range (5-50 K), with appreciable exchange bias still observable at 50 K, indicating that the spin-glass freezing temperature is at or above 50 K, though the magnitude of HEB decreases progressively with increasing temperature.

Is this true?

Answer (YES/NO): NO